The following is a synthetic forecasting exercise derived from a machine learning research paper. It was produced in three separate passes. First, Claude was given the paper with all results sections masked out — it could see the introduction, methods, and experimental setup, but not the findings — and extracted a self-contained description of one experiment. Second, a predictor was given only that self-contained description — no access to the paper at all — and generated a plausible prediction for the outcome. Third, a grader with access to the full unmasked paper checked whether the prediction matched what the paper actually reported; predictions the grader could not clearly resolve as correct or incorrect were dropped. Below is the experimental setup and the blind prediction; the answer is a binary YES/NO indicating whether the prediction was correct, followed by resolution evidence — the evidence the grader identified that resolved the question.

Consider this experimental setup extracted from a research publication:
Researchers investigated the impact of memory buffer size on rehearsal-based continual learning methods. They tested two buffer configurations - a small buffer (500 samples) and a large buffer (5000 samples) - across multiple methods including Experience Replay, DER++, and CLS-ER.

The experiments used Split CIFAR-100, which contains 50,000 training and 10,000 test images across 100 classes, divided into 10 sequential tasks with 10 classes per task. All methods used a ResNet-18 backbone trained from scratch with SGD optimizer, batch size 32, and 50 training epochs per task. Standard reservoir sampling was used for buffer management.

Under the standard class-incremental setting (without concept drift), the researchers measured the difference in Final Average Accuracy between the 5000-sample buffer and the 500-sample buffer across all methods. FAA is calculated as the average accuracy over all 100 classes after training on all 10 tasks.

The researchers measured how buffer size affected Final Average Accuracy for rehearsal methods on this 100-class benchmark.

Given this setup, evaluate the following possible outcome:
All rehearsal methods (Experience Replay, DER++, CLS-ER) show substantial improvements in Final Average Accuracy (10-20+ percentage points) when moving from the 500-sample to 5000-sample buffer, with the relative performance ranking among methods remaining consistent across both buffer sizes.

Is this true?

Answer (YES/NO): NO